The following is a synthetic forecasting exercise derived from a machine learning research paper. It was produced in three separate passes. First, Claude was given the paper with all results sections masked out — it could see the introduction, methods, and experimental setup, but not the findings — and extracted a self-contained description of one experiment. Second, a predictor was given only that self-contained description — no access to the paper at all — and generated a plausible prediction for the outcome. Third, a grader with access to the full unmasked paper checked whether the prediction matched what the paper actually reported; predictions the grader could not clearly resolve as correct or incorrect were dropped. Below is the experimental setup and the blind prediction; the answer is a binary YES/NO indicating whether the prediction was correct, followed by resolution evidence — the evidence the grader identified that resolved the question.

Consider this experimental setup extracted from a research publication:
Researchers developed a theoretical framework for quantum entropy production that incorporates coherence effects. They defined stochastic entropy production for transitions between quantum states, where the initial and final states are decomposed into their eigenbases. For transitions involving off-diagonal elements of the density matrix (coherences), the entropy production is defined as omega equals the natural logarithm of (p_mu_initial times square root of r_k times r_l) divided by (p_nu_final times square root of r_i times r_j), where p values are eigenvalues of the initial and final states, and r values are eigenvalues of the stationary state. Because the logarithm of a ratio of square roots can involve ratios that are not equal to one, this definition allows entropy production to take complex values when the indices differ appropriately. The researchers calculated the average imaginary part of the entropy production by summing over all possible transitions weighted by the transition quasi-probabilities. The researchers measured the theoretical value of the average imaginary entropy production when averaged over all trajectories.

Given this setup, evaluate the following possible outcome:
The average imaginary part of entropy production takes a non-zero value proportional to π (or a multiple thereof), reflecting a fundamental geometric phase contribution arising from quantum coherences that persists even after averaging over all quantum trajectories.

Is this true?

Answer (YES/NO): NO